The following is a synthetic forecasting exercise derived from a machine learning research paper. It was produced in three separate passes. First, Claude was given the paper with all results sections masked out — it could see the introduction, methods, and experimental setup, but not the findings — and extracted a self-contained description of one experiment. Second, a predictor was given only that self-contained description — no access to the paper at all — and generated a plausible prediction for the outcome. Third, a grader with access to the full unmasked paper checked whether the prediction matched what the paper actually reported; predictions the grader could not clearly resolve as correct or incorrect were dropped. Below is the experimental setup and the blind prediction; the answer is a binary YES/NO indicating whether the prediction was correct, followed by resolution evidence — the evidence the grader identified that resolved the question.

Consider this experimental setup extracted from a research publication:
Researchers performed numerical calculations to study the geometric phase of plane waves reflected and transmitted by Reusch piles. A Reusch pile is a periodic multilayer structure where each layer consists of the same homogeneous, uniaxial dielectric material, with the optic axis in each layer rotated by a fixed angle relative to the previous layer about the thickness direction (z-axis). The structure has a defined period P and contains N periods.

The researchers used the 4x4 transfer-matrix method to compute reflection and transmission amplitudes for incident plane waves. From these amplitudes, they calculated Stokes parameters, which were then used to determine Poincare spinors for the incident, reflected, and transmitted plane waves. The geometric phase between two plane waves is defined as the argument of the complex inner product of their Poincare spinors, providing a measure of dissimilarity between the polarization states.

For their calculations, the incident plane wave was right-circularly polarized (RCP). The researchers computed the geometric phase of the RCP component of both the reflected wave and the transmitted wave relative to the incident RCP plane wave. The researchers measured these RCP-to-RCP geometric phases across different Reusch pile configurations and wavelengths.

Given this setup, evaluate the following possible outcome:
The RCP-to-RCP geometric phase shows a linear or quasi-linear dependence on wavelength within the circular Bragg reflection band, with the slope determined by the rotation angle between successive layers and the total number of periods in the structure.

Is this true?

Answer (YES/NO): NO